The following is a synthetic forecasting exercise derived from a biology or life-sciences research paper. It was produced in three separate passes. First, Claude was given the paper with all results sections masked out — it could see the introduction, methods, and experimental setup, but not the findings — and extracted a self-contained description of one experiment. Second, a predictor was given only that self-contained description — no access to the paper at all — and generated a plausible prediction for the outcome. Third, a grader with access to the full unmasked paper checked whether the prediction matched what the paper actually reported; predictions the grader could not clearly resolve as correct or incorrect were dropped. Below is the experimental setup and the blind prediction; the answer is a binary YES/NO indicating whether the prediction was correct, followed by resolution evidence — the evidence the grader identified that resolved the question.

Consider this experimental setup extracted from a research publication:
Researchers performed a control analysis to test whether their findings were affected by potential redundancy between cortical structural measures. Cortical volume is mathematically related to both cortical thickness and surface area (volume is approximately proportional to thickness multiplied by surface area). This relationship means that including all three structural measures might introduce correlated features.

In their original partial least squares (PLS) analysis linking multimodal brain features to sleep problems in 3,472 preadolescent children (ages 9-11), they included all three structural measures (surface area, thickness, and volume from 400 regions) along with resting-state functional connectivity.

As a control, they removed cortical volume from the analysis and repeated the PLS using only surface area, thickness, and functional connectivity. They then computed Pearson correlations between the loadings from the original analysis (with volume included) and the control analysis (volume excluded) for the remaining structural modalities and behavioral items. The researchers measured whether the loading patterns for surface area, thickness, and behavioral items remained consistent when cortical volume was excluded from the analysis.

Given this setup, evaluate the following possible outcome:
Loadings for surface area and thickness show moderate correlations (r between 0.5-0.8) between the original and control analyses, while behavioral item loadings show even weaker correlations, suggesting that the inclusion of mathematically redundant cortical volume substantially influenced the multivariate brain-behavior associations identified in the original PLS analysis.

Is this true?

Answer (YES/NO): NO